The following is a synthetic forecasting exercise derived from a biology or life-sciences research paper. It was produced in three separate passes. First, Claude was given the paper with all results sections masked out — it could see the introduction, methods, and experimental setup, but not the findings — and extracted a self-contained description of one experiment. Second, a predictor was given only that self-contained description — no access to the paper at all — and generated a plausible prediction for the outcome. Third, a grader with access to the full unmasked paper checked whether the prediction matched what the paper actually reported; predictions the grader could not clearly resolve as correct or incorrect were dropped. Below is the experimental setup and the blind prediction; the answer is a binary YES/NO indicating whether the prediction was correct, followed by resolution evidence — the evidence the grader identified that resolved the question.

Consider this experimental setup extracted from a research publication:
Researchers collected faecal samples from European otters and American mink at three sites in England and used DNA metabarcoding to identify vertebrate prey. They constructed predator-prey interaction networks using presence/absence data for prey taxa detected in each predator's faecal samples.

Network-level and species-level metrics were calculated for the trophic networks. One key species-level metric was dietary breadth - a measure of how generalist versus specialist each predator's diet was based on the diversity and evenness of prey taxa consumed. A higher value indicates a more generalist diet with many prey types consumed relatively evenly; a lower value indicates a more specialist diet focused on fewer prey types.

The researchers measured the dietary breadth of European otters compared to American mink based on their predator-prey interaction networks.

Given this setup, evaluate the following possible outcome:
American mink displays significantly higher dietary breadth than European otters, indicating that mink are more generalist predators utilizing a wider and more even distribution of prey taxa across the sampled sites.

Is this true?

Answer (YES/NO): NO